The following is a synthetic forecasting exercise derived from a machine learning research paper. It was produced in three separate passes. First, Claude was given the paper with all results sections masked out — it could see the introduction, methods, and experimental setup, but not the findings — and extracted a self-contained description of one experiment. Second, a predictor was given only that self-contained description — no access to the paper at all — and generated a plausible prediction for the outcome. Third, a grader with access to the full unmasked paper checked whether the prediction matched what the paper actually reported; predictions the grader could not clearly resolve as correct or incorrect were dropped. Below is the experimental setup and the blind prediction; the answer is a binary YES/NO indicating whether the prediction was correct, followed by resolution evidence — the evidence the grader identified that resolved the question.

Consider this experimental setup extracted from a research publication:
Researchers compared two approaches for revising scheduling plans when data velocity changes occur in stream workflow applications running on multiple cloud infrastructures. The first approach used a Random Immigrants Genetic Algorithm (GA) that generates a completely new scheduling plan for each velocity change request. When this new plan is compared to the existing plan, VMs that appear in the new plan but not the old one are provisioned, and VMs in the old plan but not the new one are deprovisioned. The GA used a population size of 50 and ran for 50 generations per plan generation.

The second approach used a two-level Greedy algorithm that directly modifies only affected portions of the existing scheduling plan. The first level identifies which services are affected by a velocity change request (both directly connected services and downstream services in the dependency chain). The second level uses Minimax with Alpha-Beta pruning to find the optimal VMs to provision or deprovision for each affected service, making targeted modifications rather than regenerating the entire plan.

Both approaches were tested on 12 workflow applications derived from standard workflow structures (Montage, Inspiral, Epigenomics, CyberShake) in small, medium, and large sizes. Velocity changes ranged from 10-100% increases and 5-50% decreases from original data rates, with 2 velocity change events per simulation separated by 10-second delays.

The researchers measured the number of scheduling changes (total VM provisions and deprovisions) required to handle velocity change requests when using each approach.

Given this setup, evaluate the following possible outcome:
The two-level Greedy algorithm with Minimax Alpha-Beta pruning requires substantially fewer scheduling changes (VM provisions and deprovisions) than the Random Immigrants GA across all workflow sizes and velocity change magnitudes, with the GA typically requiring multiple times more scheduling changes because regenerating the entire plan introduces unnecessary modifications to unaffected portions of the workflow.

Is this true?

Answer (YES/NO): YES